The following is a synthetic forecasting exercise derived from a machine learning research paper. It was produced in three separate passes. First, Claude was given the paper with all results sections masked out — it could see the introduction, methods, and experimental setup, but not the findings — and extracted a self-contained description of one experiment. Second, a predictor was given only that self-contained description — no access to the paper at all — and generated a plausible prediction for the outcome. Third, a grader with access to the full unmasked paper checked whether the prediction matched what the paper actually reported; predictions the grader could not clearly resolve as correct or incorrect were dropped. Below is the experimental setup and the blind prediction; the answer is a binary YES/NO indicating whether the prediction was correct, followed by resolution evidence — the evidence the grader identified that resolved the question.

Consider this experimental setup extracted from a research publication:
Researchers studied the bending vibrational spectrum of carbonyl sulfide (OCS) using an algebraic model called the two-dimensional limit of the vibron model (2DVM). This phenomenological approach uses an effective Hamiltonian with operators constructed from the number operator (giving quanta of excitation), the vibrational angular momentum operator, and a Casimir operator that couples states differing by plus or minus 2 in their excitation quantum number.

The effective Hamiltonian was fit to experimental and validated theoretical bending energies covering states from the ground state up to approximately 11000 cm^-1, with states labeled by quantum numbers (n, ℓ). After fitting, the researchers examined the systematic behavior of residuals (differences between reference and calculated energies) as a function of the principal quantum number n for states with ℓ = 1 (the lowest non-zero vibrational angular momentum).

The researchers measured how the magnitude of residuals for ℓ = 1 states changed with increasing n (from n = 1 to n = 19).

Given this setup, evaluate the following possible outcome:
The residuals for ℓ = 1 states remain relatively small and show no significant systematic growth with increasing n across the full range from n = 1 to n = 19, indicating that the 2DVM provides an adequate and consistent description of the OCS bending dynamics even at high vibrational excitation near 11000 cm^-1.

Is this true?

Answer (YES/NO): YES